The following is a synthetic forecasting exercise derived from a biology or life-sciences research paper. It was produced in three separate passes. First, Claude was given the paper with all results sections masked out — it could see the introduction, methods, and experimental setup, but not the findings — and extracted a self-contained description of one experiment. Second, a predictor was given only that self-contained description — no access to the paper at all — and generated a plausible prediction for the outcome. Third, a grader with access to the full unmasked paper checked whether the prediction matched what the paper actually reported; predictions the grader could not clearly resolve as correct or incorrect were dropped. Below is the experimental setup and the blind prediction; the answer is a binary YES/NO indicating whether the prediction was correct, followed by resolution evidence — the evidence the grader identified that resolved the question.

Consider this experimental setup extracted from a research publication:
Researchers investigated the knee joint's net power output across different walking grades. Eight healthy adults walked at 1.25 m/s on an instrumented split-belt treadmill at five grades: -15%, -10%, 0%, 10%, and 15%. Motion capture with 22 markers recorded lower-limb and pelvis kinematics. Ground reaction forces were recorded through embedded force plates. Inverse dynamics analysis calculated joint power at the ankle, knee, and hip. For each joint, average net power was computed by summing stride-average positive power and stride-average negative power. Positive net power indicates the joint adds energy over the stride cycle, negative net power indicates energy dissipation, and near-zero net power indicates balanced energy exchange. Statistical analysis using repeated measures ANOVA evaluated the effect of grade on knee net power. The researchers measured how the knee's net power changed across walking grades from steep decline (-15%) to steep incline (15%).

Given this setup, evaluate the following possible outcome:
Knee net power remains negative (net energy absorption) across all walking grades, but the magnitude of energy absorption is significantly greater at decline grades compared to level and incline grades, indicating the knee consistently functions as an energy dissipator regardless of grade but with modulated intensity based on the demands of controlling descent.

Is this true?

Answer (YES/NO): NO